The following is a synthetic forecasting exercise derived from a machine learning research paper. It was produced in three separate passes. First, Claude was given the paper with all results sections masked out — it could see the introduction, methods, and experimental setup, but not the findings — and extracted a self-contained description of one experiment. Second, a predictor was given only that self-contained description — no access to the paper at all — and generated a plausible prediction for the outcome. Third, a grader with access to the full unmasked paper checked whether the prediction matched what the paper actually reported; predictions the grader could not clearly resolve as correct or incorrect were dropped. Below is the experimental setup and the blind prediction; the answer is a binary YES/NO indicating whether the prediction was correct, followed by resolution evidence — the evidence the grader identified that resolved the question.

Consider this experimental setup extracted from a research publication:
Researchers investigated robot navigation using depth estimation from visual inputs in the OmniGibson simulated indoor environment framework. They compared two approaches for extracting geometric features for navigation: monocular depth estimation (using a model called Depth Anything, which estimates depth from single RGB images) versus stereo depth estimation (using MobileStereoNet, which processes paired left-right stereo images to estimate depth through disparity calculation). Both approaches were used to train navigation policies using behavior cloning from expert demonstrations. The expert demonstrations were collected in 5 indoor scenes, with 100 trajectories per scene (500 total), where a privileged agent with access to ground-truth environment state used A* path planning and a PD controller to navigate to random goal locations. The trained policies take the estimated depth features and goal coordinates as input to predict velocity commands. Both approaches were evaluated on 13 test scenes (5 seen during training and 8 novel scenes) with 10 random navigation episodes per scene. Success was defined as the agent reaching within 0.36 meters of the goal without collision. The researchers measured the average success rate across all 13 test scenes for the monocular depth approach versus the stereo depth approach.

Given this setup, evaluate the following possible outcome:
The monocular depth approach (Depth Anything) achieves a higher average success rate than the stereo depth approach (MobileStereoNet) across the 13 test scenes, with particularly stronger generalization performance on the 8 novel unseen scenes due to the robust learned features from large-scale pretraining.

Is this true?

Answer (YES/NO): NO